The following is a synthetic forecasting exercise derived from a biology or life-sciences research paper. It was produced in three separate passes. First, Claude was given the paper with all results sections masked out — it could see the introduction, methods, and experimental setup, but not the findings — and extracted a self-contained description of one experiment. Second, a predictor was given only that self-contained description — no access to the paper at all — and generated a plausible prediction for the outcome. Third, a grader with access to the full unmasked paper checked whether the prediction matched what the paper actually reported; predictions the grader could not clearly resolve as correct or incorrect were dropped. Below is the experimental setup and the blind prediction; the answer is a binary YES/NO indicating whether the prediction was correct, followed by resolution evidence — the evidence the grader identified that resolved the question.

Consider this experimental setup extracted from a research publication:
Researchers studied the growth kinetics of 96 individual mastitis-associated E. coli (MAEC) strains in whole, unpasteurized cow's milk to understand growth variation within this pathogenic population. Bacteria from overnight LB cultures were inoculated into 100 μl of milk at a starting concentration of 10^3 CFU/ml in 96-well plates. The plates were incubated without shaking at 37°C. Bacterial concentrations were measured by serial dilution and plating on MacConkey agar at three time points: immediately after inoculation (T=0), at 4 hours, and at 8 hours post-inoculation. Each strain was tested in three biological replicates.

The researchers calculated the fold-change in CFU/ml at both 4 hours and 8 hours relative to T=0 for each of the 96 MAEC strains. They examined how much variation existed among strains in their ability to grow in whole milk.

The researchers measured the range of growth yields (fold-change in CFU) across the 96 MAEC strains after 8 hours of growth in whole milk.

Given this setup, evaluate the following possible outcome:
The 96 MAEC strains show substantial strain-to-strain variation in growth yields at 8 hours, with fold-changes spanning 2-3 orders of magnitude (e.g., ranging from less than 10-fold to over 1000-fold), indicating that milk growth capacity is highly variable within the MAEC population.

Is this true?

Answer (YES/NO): NO